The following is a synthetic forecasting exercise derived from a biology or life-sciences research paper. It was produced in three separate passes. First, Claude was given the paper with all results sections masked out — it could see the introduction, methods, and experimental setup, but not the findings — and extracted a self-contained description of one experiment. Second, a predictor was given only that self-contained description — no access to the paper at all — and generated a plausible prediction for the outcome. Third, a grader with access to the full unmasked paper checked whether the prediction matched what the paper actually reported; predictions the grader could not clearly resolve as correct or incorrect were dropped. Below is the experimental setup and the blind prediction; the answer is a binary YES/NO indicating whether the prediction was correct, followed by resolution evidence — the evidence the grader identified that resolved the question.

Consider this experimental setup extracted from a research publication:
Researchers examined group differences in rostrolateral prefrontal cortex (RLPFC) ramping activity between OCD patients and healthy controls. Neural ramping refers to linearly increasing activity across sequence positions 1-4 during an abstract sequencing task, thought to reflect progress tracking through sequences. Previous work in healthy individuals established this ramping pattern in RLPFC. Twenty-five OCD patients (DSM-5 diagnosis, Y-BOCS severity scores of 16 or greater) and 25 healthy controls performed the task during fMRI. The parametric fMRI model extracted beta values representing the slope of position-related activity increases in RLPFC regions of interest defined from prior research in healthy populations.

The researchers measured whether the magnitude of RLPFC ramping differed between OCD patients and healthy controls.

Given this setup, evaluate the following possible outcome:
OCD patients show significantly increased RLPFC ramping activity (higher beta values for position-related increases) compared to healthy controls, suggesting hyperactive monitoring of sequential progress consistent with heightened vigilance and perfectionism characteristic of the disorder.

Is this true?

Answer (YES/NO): NO